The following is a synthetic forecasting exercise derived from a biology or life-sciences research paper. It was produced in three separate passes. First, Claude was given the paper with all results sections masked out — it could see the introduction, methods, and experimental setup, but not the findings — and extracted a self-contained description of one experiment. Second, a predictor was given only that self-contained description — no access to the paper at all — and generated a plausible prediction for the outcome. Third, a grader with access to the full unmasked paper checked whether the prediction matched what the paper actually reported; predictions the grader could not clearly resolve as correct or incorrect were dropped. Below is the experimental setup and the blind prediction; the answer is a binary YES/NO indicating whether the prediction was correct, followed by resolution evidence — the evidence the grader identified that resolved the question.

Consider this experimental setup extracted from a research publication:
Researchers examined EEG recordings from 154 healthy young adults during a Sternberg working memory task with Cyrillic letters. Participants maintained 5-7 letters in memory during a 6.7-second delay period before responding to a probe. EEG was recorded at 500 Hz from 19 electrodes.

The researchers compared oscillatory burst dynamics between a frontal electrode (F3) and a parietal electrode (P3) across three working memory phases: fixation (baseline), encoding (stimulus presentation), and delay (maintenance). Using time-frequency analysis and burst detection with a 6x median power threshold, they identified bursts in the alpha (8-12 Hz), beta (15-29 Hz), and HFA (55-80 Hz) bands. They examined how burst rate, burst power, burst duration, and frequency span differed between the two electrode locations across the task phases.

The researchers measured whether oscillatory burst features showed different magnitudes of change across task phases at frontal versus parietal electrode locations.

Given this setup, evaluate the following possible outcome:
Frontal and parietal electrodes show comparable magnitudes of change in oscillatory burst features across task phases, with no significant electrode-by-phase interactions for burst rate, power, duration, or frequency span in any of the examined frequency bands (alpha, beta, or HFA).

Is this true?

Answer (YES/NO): NO